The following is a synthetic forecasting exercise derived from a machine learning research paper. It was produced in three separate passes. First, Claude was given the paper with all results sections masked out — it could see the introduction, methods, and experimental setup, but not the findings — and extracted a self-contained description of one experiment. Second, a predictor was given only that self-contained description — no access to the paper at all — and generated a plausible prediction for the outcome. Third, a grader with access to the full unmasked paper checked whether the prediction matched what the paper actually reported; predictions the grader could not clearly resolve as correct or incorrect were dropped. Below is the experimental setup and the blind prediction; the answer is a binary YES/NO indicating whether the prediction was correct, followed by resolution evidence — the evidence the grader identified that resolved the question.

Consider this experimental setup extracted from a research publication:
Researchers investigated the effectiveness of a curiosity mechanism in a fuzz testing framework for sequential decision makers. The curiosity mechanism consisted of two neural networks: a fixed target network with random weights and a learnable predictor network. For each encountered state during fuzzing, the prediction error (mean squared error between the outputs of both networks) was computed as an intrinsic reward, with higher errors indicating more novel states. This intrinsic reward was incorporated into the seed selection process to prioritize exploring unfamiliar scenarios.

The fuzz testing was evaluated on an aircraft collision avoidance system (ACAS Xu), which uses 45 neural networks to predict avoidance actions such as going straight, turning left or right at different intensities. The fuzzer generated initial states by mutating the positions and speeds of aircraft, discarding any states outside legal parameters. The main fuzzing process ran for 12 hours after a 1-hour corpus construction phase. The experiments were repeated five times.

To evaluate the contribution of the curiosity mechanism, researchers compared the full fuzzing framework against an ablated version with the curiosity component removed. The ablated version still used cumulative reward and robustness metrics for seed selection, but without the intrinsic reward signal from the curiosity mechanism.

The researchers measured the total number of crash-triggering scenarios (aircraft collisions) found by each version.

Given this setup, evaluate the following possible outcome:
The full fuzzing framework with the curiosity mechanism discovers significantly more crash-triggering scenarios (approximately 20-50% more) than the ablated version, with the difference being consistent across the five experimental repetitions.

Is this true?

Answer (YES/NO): NO